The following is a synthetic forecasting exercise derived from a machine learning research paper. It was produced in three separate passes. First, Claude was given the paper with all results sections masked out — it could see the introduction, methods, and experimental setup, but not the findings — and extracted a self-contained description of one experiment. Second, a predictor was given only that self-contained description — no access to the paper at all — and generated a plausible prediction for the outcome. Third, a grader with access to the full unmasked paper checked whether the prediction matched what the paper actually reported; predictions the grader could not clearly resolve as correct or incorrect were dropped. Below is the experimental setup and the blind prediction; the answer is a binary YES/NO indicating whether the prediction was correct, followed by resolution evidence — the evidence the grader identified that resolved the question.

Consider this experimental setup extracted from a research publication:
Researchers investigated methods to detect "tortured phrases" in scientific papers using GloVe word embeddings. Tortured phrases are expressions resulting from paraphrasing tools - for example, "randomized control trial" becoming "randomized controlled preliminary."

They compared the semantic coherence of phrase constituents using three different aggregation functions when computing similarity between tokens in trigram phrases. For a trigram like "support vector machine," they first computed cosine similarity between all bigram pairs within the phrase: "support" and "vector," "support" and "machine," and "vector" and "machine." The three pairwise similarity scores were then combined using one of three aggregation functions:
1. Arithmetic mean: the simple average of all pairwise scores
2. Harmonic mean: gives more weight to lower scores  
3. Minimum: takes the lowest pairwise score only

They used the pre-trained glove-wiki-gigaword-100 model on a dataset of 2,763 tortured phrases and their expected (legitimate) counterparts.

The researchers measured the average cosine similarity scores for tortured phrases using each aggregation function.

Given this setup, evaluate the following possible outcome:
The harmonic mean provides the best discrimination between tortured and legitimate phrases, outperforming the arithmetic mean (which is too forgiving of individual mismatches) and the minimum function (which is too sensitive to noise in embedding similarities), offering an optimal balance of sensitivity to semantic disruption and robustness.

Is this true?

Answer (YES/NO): NO